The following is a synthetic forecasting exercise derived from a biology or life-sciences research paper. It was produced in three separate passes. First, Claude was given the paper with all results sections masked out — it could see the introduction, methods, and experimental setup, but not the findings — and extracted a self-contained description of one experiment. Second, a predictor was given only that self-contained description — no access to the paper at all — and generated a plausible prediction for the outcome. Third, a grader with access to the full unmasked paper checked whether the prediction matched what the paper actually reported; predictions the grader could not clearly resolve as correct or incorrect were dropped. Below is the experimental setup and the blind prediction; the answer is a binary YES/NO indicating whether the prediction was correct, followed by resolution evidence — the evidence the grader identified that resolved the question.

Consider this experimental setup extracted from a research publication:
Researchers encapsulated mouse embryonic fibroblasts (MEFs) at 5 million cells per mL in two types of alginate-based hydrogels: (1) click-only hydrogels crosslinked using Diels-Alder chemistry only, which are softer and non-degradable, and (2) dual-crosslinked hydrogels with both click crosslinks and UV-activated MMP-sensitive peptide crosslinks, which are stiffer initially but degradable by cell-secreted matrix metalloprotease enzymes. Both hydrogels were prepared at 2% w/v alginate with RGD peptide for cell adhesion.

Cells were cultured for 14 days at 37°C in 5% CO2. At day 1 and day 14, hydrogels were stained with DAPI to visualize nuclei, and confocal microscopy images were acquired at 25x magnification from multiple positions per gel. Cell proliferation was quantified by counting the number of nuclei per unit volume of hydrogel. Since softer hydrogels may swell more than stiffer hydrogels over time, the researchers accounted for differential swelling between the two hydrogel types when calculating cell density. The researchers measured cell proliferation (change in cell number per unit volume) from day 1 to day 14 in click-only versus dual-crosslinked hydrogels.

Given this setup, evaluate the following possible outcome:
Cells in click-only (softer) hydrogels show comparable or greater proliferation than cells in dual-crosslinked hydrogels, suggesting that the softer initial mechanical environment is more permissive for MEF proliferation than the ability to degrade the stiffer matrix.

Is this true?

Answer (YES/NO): NO